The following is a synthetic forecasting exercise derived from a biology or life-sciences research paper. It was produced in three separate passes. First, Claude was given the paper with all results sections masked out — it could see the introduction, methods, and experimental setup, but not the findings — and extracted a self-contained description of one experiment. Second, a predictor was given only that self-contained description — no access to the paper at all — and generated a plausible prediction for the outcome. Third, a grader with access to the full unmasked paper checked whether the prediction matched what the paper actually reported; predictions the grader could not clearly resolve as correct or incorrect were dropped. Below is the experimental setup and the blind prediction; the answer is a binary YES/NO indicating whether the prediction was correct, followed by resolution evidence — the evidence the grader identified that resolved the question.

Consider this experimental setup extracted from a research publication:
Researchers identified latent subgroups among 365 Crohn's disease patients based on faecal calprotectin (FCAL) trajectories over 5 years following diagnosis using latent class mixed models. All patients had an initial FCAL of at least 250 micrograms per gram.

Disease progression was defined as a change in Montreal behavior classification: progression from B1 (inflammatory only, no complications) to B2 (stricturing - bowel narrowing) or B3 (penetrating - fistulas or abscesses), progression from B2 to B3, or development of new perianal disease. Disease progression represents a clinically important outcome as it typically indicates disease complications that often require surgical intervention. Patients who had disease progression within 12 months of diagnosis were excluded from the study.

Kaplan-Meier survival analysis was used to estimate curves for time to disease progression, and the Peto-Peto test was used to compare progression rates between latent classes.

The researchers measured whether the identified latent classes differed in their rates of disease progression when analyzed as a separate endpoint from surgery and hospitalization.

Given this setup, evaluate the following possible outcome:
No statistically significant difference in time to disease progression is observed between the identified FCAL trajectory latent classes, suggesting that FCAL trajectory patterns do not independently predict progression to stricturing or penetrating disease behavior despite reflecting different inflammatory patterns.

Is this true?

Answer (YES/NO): NO